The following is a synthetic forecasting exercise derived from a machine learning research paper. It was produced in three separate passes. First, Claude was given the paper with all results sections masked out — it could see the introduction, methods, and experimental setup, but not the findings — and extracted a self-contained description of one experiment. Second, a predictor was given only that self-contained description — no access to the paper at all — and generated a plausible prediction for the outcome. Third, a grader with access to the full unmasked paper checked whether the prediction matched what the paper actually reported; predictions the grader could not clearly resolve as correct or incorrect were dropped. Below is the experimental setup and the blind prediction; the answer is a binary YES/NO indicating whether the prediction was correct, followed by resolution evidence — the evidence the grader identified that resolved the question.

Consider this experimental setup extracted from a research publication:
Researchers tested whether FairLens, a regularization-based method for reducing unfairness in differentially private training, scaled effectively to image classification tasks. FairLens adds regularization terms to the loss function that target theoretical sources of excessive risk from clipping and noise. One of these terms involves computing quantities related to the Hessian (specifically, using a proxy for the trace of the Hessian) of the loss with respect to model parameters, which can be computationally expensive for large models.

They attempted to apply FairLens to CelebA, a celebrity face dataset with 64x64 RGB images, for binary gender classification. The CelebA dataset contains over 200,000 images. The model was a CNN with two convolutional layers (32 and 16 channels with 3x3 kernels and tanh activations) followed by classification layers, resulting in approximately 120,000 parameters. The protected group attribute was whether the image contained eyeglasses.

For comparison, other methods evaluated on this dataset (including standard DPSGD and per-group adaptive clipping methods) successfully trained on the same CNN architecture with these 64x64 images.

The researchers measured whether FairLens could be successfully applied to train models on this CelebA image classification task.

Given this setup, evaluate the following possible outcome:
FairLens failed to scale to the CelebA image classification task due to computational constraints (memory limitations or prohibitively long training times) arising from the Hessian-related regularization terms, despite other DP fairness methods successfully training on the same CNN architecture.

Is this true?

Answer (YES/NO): YES